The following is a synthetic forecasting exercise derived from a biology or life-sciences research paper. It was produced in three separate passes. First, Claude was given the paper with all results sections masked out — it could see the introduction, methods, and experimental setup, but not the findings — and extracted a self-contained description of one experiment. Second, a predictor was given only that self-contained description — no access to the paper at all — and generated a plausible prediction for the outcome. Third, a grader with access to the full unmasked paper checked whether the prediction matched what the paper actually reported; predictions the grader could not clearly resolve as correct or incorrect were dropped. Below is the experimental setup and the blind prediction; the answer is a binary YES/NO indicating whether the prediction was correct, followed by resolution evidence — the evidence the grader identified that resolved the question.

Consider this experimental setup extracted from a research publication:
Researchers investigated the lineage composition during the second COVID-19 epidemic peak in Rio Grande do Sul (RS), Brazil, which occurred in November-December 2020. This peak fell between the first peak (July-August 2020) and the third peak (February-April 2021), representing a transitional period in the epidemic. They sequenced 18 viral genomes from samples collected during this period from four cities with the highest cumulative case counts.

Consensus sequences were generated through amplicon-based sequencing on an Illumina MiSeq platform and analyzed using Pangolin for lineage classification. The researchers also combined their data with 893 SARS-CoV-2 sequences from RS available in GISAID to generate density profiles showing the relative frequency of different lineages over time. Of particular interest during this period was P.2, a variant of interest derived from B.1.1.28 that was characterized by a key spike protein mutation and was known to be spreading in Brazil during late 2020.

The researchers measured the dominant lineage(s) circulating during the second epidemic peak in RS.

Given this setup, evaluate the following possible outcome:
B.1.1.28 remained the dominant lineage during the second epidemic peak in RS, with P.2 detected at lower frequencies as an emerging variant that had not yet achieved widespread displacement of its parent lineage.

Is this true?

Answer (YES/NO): NO